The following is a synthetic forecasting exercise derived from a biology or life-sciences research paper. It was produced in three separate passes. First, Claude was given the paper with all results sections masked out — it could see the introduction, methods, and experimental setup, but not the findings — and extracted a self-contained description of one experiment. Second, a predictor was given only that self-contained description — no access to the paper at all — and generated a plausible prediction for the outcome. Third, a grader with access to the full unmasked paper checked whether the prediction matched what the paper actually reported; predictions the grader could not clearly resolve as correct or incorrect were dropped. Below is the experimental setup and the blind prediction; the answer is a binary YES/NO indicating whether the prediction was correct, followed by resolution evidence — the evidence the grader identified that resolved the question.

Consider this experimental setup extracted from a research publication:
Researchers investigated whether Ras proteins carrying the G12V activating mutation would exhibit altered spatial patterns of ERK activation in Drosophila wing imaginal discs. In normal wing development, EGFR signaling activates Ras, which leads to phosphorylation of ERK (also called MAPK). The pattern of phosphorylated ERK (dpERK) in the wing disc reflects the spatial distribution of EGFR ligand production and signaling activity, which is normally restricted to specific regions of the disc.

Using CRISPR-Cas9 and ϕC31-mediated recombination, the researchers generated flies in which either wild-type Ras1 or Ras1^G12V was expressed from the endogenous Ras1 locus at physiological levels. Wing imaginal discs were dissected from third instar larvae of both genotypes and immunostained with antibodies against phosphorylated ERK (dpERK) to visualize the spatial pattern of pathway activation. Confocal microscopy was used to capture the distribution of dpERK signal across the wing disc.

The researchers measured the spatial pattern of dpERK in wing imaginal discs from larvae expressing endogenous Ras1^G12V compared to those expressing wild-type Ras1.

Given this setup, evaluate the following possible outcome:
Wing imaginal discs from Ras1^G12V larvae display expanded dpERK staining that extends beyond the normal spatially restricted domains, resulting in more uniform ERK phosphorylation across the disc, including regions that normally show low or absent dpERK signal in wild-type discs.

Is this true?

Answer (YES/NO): NO